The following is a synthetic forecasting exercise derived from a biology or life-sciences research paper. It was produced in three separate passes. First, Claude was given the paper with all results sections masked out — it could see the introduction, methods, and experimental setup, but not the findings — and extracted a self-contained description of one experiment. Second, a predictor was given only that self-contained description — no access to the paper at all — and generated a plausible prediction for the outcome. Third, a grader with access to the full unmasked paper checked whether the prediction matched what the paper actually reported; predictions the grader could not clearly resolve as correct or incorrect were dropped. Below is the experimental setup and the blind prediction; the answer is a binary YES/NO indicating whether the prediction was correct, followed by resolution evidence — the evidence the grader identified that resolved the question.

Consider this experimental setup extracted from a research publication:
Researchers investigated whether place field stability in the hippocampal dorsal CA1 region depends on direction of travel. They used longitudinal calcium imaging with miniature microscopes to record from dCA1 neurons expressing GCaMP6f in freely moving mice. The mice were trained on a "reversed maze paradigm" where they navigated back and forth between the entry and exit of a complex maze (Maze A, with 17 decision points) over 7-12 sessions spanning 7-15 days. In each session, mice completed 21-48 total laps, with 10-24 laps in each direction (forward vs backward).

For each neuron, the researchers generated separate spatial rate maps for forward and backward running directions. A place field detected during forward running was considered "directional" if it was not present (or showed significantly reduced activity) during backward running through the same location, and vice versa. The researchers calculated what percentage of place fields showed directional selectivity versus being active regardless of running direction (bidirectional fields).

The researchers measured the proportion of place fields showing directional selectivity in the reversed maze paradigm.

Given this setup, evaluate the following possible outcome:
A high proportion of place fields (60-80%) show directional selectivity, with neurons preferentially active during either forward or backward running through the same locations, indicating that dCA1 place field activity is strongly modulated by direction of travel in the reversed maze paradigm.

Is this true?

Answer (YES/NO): YES